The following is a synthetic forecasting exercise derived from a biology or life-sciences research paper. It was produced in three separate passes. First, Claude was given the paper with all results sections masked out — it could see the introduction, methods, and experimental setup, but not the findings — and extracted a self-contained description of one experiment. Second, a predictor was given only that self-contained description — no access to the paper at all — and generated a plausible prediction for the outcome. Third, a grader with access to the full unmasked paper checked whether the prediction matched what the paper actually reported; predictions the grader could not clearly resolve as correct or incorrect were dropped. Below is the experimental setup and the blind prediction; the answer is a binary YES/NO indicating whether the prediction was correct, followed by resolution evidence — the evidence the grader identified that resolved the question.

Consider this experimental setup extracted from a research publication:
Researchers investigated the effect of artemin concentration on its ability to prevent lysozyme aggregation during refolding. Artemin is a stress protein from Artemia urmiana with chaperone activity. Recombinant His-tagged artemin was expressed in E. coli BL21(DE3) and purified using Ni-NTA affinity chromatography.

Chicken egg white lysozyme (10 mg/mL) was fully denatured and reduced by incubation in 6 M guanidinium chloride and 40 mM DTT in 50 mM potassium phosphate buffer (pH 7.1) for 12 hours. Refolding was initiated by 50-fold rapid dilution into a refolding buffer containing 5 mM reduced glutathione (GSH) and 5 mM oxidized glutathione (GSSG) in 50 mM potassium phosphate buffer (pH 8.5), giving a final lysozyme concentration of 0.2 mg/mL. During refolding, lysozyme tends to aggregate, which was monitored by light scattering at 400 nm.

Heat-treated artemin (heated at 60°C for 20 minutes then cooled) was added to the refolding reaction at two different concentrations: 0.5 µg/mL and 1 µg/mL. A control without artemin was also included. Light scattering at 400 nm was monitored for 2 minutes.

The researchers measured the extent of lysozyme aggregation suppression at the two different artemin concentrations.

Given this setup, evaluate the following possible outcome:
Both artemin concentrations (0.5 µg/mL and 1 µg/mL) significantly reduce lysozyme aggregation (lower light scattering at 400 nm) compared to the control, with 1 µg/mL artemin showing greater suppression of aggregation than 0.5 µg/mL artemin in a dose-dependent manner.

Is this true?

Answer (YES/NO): NO